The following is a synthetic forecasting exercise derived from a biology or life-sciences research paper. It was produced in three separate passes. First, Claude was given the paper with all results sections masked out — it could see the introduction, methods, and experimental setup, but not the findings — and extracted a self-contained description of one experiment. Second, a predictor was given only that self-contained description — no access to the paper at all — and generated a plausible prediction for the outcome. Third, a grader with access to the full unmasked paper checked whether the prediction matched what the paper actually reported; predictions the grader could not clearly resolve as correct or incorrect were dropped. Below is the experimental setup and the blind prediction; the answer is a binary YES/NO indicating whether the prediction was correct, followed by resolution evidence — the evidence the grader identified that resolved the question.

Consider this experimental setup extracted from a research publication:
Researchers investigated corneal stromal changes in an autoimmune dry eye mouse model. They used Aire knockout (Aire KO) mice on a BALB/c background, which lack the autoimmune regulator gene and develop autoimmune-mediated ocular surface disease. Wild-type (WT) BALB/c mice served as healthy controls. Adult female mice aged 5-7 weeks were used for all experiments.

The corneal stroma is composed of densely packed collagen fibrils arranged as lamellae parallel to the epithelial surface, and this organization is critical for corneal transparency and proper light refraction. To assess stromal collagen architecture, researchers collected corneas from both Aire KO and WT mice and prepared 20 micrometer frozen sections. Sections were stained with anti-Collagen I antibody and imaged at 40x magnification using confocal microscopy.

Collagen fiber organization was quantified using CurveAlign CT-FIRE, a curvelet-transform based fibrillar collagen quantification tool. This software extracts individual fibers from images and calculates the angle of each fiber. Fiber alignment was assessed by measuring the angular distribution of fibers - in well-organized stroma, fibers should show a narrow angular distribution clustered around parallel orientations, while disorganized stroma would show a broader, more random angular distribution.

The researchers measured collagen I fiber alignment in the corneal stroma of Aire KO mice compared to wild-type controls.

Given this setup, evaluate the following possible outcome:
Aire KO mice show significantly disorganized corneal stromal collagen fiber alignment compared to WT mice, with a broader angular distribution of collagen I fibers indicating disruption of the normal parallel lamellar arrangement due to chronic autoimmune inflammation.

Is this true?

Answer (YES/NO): YES